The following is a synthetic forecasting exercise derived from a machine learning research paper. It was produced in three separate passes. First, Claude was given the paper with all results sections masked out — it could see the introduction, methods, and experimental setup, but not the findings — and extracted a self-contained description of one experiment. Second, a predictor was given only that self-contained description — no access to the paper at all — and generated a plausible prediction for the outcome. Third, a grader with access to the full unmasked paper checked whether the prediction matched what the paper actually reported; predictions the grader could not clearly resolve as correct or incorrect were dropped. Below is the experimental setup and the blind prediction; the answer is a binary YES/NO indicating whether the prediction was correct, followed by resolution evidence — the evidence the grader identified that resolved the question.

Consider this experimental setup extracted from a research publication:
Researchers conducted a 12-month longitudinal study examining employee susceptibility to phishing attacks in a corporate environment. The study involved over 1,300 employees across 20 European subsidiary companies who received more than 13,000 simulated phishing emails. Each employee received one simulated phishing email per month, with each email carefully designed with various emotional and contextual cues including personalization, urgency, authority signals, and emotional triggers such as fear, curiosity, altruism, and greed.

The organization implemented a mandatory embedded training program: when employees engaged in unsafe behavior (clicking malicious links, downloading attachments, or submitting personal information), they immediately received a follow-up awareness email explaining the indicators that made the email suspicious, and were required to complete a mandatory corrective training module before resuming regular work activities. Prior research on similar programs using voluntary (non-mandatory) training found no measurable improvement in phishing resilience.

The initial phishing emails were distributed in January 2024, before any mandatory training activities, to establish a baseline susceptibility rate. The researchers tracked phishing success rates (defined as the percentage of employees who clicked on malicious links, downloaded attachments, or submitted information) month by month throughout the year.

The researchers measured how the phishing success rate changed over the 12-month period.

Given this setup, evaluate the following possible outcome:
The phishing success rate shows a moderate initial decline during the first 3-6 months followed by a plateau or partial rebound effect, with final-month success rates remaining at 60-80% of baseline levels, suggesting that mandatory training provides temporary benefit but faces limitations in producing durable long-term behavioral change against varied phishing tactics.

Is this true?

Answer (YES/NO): NO